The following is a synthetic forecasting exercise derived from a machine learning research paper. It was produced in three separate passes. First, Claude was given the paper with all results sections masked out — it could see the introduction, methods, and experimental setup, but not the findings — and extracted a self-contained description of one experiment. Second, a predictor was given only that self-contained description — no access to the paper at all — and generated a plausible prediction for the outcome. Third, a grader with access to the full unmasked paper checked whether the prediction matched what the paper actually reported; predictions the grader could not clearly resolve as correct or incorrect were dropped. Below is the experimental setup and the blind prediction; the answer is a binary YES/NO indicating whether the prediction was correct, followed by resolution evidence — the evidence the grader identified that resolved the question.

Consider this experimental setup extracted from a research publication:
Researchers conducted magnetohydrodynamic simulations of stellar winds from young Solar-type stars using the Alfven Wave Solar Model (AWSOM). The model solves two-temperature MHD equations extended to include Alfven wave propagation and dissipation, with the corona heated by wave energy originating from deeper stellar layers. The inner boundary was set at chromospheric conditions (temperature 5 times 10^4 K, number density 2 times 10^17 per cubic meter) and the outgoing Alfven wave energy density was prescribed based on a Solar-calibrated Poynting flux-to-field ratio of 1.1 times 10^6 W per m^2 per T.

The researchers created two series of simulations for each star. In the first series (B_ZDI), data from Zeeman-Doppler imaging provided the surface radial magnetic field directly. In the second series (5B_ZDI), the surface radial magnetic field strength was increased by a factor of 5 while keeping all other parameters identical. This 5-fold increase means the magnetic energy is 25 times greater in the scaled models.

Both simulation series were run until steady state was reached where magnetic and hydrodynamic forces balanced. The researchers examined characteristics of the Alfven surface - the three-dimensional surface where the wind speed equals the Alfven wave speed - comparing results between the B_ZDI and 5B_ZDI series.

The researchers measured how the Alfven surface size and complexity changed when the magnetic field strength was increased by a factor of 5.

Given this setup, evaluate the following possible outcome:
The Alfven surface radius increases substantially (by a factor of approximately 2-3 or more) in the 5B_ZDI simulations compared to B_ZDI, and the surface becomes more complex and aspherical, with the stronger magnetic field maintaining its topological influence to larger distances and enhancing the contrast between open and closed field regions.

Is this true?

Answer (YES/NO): YES